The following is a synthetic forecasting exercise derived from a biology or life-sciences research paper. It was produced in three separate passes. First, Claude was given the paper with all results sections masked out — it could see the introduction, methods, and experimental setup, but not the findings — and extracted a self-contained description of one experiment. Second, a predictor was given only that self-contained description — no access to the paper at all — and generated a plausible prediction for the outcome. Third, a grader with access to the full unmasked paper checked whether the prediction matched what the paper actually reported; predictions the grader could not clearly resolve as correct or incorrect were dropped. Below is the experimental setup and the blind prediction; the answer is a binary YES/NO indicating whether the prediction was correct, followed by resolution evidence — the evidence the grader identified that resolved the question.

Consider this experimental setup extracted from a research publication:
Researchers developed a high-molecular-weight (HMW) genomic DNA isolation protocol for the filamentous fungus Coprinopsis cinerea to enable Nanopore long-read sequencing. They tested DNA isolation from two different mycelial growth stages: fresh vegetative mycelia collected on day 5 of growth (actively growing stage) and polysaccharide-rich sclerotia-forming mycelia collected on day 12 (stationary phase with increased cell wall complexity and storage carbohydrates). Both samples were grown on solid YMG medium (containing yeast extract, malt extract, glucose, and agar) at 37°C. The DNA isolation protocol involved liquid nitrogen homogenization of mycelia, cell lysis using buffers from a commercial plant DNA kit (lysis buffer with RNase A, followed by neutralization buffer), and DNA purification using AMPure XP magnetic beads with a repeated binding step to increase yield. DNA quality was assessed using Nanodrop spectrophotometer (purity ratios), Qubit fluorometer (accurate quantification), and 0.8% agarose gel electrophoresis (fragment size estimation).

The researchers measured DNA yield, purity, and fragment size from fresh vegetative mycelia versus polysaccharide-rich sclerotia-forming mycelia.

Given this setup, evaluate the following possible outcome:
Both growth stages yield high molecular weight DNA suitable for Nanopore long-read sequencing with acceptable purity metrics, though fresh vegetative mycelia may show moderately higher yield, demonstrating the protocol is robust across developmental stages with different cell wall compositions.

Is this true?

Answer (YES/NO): NO